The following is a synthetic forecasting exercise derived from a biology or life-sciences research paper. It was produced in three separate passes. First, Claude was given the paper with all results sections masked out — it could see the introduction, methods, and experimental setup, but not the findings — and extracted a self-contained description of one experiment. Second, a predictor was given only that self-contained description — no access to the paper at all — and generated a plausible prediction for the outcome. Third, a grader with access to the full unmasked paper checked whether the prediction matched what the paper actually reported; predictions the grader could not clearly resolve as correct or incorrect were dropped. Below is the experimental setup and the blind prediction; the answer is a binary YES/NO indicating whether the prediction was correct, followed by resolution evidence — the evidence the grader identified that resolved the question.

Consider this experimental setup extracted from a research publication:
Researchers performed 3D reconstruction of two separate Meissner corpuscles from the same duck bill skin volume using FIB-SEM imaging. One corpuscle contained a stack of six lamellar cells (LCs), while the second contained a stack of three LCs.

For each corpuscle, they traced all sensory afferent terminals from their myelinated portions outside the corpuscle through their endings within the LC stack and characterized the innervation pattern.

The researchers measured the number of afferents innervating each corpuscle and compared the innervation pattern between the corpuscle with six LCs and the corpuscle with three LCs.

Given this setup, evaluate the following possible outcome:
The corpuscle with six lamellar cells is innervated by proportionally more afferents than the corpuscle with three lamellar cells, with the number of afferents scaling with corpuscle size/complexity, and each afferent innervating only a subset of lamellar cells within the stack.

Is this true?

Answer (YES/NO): NO